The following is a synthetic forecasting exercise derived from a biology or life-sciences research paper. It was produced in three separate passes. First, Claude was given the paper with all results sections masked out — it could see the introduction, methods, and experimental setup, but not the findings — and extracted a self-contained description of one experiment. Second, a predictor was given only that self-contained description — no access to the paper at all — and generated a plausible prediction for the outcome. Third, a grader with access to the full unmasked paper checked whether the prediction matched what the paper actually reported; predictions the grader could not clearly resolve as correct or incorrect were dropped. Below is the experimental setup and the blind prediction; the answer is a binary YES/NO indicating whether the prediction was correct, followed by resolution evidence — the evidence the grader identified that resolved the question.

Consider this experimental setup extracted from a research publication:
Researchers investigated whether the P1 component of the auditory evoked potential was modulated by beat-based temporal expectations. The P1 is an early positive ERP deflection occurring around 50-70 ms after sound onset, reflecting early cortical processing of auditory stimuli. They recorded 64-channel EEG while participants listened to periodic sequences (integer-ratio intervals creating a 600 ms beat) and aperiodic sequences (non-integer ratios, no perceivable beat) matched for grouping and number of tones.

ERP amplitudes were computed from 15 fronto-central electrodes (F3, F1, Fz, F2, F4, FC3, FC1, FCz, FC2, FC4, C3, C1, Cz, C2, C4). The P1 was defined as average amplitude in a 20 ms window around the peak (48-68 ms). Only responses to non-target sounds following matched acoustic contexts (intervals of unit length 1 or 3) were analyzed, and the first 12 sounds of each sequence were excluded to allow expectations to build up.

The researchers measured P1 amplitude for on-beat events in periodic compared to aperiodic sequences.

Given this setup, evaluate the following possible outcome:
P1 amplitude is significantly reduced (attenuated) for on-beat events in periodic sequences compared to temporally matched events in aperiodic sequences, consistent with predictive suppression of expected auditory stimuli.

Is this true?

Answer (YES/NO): YES